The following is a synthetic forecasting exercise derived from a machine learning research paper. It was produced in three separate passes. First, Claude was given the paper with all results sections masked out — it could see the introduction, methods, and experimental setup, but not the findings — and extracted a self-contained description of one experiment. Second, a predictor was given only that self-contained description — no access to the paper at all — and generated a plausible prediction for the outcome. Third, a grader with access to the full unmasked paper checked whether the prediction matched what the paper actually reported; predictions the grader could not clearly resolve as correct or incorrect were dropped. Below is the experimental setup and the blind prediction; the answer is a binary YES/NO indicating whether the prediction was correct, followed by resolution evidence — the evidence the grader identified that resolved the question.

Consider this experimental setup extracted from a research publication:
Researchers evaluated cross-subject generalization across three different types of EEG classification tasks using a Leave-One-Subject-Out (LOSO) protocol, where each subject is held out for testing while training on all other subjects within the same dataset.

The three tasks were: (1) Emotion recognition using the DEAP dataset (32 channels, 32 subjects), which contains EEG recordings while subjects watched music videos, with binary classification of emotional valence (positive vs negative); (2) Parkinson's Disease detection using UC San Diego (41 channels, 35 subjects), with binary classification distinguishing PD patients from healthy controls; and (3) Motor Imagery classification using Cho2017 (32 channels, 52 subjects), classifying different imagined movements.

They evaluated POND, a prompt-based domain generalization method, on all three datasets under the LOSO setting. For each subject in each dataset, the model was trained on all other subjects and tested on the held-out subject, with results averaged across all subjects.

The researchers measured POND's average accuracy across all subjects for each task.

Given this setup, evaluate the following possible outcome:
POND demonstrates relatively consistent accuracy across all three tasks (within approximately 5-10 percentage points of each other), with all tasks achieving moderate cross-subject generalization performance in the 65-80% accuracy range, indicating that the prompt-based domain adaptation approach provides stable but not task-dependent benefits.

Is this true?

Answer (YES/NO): NO